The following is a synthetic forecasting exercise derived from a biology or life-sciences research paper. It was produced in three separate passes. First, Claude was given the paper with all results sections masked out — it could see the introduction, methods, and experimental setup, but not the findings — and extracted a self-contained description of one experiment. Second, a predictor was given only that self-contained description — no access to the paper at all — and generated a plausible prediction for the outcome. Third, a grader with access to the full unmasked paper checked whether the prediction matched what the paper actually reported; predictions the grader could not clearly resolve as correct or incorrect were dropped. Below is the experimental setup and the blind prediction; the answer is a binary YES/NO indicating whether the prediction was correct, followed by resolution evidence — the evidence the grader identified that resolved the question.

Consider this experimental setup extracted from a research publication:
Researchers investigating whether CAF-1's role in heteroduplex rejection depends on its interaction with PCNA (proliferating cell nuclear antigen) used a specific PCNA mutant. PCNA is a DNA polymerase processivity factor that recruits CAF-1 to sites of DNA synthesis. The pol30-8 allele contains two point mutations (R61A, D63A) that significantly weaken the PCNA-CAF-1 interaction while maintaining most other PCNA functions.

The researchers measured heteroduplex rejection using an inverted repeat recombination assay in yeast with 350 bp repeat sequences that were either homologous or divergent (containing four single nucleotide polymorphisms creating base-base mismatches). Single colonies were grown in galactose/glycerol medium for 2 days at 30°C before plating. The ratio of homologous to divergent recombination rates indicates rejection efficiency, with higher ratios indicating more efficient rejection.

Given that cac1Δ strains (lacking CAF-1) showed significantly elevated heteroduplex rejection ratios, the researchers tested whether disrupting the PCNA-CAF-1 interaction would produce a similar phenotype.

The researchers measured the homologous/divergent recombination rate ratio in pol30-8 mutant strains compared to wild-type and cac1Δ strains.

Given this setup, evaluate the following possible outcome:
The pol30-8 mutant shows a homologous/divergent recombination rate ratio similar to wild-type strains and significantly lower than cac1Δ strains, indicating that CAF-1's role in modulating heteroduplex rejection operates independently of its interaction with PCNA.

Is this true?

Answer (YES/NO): YES